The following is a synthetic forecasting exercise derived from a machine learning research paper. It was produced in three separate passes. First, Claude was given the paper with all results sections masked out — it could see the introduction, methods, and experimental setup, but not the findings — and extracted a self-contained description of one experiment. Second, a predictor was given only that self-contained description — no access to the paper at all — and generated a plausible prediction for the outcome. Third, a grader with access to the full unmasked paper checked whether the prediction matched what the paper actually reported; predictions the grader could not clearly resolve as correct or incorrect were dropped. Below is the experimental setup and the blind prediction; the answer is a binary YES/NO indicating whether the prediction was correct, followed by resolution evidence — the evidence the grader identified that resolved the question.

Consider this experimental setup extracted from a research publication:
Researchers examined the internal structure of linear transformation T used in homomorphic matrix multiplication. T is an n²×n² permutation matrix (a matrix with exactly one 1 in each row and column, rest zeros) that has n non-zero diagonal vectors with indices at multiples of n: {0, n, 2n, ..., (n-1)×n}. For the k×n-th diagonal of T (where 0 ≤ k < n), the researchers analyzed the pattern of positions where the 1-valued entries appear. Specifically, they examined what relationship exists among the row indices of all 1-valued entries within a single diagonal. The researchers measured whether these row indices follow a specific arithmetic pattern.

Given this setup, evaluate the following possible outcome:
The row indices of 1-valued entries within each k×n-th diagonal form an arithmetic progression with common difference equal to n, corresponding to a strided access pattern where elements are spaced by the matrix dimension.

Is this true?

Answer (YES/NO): YES